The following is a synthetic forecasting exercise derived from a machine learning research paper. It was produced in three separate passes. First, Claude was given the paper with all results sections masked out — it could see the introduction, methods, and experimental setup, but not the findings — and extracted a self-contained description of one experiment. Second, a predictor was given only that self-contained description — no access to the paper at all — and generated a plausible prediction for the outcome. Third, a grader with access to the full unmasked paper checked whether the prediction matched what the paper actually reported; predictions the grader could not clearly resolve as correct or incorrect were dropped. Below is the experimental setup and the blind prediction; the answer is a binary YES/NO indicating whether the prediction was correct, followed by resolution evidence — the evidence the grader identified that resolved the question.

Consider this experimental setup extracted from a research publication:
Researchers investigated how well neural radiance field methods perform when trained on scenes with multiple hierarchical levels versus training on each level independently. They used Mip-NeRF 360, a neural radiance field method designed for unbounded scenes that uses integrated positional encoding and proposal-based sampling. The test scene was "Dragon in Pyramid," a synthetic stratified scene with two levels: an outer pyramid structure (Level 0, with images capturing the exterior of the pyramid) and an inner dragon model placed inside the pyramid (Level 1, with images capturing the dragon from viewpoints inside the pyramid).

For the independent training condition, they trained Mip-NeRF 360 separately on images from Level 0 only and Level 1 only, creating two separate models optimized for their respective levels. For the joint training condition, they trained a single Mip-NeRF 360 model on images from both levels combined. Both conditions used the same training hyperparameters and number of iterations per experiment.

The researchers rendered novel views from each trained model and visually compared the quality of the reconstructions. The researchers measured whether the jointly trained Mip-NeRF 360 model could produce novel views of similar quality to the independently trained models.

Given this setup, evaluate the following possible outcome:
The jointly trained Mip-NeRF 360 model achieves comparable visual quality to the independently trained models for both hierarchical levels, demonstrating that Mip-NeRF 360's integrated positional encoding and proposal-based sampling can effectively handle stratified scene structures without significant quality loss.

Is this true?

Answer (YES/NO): NO